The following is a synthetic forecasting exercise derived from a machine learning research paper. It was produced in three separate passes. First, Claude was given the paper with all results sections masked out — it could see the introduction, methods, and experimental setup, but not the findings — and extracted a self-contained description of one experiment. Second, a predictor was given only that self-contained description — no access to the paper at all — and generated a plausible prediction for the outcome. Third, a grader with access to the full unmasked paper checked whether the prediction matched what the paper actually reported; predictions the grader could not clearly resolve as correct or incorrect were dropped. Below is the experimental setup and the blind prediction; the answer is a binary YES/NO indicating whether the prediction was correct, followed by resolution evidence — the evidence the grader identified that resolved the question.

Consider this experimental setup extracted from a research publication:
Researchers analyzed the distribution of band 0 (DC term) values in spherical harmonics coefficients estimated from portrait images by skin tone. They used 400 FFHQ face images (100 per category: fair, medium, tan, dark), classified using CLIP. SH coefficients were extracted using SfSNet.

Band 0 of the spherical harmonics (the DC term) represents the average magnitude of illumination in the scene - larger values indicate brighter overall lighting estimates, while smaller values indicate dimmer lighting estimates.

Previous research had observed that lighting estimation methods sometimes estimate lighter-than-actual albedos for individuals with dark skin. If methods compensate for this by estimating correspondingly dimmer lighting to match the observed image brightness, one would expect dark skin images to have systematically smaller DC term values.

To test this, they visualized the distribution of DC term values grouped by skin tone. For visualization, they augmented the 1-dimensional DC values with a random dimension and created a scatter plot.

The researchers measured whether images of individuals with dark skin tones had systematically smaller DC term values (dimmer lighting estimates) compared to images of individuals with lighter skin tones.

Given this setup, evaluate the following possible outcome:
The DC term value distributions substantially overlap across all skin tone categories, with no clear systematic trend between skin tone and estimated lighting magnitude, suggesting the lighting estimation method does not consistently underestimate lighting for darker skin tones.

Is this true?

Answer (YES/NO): NO